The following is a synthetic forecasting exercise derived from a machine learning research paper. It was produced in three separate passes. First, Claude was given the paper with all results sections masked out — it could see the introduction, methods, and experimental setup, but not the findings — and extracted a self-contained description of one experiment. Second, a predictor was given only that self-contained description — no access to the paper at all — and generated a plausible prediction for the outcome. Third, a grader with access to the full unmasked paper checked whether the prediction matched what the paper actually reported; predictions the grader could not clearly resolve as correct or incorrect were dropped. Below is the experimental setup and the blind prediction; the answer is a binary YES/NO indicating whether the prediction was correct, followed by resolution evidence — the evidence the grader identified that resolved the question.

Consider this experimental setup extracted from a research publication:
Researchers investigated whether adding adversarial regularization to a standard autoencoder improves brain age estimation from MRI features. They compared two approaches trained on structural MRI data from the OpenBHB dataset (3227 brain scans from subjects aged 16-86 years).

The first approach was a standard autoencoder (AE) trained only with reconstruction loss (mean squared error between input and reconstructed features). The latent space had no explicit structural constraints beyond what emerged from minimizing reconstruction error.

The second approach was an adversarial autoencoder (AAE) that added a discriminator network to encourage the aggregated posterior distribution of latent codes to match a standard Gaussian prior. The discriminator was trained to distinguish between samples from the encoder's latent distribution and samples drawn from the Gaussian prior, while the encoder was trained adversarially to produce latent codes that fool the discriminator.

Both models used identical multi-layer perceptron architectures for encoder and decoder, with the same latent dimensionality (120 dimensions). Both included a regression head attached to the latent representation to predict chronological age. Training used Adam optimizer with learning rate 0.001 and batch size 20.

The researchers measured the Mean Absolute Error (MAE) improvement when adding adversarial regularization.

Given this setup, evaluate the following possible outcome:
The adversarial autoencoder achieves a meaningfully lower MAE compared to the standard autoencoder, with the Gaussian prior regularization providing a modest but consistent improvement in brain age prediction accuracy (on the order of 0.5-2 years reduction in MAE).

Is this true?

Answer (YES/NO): NO